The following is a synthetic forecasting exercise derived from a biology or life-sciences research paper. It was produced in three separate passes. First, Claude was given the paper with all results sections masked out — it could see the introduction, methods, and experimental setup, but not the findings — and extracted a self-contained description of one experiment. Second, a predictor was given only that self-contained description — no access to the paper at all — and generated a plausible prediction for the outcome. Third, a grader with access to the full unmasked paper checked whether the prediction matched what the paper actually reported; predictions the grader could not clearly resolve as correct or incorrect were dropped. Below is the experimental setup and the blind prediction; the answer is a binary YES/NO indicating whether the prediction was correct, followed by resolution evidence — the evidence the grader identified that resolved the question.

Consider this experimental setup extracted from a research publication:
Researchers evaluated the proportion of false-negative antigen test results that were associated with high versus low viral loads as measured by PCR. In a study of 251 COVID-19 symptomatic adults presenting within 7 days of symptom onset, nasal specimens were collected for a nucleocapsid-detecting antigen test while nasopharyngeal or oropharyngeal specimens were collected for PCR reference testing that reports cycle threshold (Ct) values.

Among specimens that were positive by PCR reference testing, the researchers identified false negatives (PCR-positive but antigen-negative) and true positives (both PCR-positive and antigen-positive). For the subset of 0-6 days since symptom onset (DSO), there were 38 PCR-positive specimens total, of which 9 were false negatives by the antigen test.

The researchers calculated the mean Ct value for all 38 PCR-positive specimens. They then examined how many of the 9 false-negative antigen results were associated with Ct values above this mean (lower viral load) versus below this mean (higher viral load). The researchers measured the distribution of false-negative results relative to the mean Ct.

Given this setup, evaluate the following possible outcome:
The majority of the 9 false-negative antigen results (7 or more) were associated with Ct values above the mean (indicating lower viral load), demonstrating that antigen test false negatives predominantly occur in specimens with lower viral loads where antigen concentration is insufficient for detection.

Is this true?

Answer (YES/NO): YES